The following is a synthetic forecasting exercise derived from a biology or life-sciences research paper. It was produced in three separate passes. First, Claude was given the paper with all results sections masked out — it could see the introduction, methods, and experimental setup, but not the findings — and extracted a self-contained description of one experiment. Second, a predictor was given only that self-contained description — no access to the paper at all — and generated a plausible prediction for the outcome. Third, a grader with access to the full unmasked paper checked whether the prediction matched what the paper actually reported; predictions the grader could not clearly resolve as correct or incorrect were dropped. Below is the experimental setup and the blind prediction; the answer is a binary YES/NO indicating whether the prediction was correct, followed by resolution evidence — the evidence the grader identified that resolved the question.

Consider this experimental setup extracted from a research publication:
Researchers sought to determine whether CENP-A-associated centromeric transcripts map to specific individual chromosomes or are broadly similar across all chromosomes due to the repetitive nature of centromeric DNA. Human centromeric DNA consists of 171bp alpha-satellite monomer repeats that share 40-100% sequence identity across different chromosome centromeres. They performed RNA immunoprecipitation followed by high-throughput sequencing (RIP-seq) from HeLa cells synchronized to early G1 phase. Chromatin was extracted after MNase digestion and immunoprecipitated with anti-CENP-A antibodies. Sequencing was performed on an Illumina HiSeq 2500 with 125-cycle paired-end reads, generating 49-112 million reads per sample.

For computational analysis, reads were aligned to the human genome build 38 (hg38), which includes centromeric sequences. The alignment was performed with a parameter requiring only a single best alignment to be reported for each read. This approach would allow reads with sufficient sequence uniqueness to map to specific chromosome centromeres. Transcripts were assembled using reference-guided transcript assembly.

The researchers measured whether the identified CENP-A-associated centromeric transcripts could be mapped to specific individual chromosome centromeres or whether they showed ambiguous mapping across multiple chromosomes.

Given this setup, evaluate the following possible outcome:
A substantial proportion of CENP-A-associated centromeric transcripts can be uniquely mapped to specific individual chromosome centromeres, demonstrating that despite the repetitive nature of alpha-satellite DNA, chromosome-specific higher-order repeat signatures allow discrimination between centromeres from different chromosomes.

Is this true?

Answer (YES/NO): YES